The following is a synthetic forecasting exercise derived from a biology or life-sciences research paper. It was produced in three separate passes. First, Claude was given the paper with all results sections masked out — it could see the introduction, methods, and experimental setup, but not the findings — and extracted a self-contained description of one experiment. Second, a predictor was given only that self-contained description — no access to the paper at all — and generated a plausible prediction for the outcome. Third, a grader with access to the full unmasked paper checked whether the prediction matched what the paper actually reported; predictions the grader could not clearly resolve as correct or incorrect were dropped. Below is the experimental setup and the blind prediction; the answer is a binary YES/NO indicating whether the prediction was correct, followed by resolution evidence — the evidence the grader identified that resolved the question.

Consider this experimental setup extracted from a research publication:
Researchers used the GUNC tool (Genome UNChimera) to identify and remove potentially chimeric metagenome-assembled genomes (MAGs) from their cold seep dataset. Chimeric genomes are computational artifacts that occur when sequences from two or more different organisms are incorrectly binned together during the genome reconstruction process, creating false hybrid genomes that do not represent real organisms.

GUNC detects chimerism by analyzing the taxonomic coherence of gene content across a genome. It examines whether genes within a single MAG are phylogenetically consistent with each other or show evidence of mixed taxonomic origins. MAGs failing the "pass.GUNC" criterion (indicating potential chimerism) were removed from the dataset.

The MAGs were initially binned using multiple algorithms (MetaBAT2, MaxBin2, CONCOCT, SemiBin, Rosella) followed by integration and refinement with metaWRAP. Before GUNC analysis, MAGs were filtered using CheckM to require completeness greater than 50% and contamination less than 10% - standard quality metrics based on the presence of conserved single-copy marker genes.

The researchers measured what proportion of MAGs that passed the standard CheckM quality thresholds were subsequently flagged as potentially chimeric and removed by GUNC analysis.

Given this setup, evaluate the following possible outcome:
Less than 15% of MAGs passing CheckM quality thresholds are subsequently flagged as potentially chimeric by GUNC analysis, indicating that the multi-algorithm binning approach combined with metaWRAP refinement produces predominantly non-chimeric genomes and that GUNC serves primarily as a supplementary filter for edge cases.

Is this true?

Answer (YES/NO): YES